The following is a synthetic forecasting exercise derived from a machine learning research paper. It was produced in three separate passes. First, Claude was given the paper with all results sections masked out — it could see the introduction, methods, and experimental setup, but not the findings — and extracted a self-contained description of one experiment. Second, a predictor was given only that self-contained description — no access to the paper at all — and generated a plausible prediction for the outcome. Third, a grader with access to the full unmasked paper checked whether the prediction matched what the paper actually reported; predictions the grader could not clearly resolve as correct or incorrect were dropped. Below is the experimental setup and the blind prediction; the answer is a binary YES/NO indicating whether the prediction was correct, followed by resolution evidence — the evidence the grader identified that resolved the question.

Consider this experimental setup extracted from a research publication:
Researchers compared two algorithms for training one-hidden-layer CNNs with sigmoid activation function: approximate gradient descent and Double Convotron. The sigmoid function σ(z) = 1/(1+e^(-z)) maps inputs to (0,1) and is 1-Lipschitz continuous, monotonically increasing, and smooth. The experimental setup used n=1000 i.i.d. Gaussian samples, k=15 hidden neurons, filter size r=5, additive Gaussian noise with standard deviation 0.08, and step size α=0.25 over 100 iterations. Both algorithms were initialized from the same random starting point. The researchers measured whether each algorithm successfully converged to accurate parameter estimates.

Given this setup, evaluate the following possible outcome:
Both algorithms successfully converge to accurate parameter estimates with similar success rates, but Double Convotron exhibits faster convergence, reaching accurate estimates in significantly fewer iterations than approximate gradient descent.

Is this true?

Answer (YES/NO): NO